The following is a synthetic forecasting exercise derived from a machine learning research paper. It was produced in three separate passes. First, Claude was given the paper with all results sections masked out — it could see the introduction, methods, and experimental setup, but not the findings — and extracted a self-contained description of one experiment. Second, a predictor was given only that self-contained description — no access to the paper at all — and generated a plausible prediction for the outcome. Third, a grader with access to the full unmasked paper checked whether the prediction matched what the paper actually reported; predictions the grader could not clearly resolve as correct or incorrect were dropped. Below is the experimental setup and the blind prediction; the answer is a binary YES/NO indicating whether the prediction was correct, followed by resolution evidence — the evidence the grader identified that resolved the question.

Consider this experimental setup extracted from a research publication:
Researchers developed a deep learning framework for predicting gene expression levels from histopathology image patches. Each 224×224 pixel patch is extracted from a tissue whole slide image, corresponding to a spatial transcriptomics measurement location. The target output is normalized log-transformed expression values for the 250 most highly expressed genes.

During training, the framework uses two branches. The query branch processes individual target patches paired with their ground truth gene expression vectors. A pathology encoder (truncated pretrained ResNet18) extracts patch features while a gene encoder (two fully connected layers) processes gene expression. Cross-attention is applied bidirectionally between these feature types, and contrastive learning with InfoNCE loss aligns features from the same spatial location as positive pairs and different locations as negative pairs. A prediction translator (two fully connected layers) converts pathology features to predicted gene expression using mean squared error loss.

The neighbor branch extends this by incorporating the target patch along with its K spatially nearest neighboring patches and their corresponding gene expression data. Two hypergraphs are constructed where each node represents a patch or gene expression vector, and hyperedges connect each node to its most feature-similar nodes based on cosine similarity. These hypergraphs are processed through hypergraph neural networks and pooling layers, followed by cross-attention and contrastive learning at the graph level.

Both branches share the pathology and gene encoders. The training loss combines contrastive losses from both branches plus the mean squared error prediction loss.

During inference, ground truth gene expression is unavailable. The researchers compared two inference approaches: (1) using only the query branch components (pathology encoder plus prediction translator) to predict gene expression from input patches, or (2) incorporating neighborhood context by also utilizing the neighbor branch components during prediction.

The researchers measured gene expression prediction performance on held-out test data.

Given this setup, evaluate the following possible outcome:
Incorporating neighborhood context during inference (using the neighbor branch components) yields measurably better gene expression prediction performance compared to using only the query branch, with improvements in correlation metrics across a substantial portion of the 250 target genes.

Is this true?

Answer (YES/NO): NO